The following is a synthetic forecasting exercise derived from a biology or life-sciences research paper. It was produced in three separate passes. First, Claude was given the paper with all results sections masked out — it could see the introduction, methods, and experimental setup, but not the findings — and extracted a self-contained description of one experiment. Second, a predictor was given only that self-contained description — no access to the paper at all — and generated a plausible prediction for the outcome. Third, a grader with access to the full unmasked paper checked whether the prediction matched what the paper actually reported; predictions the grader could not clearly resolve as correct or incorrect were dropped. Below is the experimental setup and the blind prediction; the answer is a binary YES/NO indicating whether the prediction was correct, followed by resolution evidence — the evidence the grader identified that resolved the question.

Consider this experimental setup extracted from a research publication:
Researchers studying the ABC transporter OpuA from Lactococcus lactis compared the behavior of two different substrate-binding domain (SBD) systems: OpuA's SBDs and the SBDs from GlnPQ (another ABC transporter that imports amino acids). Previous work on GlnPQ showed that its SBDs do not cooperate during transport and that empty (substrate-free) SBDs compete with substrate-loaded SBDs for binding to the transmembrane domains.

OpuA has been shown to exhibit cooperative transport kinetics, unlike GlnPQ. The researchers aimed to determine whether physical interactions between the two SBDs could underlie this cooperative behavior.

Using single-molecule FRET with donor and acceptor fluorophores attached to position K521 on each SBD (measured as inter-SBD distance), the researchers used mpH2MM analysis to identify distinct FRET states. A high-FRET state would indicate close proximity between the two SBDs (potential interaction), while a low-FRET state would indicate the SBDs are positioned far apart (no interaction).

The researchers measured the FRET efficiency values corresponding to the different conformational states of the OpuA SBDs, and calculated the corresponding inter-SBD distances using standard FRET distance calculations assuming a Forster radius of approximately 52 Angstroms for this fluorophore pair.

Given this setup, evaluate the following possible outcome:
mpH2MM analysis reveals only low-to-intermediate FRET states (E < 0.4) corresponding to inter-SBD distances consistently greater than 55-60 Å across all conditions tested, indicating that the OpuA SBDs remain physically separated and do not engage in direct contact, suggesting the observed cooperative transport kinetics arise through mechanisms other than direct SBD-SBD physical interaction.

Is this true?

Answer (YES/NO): NO